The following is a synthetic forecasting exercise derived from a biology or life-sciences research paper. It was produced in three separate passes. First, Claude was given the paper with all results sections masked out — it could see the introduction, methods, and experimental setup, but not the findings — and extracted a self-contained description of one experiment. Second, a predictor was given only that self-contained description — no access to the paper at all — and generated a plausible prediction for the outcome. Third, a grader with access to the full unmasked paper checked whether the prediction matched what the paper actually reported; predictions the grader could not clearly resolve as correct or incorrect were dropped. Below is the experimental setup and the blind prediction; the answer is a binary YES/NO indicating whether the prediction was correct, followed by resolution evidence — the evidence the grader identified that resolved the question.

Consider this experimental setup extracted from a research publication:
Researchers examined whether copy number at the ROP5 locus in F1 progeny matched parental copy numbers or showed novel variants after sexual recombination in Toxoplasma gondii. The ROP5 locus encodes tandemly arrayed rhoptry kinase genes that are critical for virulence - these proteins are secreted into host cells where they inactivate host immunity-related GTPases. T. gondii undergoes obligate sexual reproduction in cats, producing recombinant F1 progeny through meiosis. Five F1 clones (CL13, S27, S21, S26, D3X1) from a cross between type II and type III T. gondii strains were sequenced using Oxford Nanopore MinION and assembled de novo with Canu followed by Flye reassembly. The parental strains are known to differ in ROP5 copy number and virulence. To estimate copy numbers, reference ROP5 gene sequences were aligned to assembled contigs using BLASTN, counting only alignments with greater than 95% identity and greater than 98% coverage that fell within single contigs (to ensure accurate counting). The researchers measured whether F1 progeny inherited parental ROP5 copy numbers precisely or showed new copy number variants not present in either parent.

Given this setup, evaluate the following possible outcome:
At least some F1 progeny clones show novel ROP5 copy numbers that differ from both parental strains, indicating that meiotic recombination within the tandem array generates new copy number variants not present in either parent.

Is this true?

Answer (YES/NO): YES